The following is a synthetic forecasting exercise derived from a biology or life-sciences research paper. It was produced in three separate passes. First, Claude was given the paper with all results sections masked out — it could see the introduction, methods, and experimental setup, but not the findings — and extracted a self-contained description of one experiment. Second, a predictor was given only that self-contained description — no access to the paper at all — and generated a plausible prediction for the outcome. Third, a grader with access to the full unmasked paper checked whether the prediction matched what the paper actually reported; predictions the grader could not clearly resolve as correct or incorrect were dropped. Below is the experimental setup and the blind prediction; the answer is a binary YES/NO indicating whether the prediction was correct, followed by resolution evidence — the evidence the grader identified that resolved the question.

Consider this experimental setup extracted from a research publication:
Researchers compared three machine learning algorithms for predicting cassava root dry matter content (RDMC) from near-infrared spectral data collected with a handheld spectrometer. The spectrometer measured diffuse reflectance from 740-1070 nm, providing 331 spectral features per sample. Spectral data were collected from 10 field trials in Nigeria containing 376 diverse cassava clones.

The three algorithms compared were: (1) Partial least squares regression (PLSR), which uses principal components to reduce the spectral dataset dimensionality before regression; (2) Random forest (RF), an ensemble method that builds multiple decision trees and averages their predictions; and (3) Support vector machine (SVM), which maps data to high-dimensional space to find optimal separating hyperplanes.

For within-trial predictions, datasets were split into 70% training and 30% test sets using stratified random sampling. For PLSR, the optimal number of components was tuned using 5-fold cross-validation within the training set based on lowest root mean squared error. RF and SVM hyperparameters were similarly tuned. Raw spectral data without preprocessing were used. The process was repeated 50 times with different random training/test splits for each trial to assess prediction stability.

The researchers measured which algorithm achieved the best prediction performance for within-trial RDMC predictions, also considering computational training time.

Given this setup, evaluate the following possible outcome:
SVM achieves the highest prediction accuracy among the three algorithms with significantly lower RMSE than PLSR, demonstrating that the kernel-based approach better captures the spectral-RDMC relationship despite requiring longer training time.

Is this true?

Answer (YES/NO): NO